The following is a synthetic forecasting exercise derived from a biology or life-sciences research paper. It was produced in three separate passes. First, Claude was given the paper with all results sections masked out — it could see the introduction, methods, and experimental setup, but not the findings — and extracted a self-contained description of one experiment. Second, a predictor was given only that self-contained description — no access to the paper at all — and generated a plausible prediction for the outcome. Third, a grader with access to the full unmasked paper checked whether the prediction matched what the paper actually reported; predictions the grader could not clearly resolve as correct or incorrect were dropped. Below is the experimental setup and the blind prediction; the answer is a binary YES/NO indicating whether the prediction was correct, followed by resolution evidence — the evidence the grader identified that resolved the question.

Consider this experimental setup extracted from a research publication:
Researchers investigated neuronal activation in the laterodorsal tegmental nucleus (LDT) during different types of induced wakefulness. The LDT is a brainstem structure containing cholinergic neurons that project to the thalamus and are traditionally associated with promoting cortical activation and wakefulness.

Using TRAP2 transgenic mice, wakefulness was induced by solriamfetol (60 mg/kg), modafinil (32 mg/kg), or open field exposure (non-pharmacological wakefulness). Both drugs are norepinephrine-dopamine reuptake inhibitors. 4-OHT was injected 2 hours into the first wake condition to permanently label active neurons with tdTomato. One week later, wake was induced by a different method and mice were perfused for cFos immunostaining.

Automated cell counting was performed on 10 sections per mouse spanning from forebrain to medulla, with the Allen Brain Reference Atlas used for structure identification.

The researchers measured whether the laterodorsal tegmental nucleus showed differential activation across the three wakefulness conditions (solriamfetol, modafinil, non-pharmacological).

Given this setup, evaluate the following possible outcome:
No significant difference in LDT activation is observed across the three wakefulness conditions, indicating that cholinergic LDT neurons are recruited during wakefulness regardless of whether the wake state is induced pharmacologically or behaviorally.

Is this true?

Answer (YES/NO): YES